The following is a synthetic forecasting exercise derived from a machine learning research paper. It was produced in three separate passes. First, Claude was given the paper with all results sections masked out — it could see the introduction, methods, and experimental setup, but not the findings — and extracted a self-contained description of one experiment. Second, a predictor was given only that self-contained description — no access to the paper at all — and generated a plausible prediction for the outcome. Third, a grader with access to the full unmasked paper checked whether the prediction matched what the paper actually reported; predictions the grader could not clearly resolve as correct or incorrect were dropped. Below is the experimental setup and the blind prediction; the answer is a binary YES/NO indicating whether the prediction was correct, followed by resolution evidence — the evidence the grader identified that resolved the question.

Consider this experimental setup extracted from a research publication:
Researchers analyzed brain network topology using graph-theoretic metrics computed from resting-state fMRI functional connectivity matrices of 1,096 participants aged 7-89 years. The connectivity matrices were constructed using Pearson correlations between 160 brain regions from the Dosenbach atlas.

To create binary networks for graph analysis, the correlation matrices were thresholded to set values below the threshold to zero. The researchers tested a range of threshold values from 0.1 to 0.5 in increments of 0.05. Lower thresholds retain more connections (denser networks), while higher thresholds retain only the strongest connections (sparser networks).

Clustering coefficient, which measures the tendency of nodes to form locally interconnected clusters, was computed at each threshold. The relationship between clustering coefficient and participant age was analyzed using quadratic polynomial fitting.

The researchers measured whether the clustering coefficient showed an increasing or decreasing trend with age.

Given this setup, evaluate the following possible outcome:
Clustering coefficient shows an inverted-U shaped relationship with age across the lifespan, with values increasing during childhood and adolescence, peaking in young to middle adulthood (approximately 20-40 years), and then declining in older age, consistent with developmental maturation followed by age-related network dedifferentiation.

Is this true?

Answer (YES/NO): NO